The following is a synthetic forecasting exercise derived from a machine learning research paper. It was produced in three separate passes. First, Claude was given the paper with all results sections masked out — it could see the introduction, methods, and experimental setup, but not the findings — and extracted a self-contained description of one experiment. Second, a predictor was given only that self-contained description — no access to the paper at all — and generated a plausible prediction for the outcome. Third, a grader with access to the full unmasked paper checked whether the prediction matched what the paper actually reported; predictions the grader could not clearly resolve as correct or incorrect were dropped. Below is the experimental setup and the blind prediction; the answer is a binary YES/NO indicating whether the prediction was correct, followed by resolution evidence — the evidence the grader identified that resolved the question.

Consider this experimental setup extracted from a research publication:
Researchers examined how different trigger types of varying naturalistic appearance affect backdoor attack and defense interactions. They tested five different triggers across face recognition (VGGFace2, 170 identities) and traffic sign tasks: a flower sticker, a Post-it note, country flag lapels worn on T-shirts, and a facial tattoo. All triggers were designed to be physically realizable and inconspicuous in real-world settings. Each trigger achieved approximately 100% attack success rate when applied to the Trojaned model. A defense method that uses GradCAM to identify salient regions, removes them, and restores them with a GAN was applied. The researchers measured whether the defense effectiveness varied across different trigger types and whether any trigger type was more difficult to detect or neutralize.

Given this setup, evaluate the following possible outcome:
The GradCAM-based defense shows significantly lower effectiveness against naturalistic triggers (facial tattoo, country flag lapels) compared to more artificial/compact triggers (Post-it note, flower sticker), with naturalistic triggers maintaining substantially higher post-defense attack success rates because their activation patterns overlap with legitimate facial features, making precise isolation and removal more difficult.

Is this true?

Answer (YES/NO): NO